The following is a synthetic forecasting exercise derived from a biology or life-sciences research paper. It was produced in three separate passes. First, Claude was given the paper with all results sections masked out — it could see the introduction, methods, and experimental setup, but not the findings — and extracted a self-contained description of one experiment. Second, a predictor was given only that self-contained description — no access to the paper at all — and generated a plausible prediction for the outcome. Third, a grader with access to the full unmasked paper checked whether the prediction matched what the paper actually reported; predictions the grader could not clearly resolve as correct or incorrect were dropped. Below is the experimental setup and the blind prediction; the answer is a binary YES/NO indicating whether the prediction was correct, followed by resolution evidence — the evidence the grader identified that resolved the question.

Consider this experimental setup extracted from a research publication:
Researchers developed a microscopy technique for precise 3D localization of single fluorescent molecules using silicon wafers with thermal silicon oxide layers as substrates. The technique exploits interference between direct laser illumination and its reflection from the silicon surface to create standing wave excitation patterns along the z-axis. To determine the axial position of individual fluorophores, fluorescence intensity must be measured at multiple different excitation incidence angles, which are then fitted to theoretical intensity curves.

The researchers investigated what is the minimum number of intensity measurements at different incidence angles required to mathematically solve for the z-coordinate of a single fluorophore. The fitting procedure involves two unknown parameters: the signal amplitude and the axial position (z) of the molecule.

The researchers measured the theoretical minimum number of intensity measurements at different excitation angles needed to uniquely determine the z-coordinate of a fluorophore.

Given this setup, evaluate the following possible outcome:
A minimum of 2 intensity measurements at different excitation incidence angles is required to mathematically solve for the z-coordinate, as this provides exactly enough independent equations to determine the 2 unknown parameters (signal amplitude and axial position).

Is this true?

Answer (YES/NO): NO